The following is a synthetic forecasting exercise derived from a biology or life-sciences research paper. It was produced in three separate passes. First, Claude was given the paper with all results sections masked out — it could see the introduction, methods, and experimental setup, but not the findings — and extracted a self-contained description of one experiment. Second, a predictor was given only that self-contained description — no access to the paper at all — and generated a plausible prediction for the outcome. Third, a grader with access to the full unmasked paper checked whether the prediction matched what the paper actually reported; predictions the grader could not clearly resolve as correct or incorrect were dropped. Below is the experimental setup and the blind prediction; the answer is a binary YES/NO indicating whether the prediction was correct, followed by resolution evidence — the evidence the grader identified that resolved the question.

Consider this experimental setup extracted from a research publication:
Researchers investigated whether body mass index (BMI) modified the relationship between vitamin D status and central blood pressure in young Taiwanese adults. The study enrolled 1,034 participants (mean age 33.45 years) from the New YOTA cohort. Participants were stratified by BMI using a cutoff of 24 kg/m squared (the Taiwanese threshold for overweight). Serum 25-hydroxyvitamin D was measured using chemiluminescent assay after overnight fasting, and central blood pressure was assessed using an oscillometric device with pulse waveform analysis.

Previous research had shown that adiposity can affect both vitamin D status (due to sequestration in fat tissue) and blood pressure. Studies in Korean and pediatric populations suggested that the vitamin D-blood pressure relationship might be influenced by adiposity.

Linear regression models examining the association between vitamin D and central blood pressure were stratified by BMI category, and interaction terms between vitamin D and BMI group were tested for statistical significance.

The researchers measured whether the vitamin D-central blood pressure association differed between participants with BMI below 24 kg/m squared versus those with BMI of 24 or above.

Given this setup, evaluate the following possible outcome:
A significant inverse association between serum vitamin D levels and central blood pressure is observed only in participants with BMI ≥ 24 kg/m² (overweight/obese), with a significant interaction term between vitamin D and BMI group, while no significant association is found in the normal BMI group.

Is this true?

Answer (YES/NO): NO